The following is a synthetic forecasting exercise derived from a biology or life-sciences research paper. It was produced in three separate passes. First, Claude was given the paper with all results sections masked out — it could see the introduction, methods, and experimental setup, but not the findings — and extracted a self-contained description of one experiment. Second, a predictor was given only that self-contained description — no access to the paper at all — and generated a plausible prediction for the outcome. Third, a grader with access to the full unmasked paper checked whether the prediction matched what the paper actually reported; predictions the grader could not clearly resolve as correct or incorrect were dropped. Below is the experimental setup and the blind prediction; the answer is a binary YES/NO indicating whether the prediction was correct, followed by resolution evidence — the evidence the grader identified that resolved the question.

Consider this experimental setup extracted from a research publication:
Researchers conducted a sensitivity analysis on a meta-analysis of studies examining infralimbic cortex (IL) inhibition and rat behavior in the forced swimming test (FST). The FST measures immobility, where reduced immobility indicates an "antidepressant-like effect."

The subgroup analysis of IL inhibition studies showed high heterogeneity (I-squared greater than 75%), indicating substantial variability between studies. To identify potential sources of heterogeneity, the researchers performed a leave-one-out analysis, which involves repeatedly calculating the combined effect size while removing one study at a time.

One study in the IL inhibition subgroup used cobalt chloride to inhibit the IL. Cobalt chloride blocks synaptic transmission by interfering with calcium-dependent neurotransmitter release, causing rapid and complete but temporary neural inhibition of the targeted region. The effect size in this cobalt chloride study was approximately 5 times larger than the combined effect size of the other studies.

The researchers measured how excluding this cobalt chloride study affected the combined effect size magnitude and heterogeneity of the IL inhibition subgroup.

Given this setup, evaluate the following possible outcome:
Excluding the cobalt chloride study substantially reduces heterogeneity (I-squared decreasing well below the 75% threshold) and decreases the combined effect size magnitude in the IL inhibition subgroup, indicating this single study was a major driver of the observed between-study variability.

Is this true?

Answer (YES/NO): YES